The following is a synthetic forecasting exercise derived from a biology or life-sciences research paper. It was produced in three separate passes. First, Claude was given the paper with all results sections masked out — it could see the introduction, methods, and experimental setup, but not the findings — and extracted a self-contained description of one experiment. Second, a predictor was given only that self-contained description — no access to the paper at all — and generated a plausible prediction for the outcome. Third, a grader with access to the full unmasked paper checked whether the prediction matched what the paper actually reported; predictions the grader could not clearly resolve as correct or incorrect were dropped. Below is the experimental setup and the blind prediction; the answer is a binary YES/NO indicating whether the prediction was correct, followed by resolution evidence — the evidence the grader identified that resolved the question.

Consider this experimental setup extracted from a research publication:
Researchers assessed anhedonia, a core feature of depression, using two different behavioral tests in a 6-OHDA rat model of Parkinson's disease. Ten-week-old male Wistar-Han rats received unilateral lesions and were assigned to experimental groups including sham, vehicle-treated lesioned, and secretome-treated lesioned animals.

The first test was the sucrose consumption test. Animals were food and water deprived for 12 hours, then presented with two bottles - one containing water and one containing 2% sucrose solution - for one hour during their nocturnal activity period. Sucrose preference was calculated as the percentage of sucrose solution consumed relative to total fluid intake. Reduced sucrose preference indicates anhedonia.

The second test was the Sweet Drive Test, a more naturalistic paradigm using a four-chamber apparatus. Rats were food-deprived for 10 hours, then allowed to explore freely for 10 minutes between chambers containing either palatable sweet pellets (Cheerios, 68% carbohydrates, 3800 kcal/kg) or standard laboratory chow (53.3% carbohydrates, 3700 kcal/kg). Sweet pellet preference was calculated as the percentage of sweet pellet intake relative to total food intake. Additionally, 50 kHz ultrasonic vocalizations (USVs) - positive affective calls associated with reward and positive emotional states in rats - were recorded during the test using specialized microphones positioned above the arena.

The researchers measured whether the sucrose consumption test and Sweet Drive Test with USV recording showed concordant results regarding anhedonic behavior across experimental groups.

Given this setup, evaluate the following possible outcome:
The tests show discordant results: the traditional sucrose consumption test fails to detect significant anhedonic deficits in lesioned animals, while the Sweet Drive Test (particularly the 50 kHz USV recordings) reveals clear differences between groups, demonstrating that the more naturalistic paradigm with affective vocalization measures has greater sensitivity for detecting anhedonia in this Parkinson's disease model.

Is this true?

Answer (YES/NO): NO